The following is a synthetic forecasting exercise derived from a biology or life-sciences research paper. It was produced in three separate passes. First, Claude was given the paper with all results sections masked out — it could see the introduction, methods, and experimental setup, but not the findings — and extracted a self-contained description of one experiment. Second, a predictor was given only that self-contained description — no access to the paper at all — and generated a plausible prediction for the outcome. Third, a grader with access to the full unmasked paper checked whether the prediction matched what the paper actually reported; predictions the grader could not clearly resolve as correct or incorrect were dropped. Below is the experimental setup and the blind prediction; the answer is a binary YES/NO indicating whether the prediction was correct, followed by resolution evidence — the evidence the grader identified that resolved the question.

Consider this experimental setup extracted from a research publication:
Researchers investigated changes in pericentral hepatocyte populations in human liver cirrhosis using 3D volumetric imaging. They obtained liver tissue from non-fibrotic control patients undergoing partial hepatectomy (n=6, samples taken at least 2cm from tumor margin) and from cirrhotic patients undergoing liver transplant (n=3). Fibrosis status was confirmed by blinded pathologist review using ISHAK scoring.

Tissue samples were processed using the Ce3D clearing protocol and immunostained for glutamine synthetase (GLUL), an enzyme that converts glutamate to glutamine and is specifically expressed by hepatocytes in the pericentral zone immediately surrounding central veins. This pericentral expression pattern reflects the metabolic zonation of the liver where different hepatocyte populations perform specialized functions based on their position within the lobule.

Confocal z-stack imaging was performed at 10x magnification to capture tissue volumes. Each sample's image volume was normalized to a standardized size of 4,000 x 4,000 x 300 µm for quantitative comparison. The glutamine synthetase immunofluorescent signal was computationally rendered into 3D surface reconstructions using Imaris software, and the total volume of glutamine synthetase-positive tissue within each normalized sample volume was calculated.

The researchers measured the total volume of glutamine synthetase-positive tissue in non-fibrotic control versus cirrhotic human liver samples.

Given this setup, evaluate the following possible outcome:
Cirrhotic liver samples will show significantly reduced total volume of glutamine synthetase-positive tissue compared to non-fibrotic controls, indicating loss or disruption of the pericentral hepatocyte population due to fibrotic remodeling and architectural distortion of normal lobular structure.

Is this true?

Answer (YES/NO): YES